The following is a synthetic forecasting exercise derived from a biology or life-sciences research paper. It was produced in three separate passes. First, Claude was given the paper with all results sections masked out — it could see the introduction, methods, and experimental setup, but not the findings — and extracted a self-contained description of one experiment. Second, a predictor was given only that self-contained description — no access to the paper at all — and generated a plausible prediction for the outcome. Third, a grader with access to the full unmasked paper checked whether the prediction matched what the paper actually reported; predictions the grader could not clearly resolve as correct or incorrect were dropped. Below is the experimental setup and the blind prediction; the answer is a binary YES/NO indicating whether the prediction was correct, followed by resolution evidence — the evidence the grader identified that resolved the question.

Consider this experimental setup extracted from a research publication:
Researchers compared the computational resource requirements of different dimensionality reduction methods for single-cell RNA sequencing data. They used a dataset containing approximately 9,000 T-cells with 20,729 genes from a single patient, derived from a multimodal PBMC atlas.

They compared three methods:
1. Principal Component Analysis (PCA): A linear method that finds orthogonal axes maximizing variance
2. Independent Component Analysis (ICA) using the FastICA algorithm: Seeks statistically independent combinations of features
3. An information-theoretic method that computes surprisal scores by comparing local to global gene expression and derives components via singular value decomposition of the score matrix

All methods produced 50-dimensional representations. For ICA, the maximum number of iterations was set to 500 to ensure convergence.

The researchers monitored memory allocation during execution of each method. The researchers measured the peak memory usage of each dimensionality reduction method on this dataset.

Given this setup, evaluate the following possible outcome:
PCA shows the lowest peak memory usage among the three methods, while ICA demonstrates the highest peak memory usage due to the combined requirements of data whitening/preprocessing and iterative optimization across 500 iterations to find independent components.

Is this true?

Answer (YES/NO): YES